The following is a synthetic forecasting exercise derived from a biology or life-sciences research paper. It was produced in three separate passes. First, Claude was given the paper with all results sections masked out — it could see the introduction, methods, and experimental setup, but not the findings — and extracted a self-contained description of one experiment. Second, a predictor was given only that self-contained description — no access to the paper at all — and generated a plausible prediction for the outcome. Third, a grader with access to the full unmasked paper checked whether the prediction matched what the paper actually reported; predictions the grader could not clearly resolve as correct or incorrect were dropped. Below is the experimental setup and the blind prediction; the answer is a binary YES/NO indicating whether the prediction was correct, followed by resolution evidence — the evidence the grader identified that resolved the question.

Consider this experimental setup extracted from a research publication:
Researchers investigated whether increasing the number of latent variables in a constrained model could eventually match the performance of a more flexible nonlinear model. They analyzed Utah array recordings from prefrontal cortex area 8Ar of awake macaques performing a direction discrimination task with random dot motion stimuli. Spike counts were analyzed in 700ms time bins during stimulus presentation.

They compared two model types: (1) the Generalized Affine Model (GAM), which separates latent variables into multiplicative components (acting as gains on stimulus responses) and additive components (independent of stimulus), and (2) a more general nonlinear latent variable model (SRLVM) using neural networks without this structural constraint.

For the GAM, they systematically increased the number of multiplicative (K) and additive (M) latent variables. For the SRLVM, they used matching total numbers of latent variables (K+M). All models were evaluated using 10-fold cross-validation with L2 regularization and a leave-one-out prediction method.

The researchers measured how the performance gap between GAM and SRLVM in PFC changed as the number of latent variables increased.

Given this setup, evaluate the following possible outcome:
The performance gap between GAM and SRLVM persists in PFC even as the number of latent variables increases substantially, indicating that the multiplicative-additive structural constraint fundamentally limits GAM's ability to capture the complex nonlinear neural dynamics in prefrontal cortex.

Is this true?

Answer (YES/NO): NO